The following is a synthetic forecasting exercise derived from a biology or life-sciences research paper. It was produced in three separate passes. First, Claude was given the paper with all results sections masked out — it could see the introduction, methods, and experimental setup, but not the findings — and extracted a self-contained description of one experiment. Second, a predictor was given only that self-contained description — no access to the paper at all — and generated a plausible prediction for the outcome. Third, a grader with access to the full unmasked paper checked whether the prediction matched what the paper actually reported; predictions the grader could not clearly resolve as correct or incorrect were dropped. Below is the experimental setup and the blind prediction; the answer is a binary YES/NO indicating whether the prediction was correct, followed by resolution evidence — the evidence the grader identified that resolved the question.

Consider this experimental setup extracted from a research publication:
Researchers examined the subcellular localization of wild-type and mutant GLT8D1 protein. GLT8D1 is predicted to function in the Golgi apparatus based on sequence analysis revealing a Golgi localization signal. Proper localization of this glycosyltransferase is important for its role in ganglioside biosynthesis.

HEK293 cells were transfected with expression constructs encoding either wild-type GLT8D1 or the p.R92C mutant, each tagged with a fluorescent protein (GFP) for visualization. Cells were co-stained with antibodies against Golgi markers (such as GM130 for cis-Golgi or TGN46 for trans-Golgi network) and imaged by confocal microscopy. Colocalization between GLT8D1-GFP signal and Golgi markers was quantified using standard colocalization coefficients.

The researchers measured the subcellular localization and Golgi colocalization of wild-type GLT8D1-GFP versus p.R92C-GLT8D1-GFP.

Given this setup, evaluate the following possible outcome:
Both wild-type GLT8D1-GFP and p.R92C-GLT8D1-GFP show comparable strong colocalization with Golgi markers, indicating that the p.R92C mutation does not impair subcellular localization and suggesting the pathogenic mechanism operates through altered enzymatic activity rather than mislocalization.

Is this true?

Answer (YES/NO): YES